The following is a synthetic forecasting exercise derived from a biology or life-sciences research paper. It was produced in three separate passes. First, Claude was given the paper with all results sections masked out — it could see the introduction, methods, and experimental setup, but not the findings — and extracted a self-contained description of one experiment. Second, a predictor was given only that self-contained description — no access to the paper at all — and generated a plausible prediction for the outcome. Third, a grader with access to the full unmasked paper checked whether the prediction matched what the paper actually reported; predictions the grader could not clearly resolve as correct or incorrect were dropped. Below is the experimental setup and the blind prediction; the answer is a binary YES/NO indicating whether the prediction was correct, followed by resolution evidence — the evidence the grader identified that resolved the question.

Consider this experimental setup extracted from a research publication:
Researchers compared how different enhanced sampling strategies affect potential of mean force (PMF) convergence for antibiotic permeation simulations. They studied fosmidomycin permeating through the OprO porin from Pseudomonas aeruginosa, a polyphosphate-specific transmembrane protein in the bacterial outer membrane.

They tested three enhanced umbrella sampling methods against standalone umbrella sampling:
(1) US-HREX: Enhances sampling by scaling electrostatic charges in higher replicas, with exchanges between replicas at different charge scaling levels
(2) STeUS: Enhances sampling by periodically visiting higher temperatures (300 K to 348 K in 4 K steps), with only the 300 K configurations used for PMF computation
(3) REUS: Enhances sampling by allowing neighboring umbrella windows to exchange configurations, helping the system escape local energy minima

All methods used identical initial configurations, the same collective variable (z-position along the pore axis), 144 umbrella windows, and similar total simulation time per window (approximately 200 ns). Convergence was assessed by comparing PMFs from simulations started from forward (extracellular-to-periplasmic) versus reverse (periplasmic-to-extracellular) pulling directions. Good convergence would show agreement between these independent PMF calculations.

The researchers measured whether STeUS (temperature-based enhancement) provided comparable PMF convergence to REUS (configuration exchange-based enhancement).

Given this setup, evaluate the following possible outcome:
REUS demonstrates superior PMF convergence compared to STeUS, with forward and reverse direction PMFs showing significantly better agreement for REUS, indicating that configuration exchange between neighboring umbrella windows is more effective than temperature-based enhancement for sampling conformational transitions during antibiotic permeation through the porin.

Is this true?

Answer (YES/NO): YES